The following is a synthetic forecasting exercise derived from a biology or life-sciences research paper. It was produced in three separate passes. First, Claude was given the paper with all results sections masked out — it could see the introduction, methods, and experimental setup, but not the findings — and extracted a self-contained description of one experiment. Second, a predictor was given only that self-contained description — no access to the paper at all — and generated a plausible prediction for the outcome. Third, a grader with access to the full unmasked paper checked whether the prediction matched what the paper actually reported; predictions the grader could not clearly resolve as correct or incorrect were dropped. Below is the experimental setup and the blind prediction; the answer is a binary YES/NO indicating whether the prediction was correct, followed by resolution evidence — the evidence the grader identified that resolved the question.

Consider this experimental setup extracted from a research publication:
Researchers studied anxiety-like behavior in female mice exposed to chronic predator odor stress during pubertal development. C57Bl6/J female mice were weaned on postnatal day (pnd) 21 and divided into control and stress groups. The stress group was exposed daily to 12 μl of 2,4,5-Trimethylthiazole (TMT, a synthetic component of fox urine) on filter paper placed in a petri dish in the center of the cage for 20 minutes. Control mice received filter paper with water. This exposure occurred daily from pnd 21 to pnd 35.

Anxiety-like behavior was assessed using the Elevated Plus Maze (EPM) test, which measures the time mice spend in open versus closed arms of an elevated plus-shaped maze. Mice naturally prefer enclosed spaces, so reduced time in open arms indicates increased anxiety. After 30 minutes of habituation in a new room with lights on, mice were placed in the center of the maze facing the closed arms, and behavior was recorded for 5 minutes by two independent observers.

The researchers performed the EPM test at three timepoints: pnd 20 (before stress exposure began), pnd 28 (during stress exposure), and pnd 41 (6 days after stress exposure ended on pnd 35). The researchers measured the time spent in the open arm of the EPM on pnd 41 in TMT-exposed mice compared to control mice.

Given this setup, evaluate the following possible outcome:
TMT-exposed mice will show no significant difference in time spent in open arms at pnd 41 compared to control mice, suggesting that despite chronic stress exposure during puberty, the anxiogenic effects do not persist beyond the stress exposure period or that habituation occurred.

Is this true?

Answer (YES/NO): NO